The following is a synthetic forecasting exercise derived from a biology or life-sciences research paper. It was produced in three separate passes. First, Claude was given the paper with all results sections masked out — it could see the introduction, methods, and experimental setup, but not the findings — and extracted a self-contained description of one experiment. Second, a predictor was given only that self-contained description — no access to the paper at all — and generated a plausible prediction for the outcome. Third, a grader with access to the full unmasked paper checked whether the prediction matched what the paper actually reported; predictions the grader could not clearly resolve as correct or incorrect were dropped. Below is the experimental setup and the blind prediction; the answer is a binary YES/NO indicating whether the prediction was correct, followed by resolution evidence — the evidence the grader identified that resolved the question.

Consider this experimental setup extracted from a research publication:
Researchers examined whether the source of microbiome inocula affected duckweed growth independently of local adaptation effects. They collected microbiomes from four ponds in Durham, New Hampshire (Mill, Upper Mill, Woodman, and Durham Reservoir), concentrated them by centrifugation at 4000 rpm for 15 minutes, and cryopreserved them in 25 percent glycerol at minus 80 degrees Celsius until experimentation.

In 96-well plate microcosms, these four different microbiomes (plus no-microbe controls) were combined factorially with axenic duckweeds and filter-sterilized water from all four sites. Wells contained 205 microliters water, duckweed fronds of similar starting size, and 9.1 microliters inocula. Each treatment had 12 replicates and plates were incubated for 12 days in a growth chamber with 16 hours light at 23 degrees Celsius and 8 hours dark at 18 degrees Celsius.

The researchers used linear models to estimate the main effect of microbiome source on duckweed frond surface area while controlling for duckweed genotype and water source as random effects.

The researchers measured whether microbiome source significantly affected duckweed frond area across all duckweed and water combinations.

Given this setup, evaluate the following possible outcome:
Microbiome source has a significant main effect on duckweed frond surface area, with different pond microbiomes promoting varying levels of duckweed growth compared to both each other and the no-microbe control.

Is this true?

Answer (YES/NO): NO